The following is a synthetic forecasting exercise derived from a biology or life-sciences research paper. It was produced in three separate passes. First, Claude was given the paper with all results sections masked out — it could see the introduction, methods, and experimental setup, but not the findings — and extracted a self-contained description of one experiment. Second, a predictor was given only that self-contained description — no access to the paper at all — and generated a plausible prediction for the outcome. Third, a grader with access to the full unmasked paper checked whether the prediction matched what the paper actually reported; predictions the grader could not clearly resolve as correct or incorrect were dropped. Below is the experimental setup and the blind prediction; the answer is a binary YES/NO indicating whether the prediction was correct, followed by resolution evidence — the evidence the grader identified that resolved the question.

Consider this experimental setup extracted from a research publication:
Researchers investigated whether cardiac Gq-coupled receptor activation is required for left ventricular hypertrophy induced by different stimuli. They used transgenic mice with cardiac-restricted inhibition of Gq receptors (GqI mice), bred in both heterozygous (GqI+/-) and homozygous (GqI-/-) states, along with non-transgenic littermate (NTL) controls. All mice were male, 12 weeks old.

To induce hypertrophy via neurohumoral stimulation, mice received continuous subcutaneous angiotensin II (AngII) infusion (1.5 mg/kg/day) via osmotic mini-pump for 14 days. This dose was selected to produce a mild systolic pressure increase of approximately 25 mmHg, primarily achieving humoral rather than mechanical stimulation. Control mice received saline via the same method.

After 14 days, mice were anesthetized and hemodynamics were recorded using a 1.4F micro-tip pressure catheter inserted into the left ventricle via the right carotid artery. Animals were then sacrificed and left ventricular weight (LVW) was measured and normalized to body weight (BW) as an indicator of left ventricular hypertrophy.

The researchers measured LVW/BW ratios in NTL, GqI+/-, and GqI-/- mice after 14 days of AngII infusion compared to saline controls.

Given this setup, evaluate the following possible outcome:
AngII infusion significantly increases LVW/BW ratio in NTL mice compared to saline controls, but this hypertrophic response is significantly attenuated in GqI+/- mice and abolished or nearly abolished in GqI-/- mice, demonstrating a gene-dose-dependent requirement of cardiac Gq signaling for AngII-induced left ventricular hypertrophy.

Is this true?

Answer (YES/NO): YES